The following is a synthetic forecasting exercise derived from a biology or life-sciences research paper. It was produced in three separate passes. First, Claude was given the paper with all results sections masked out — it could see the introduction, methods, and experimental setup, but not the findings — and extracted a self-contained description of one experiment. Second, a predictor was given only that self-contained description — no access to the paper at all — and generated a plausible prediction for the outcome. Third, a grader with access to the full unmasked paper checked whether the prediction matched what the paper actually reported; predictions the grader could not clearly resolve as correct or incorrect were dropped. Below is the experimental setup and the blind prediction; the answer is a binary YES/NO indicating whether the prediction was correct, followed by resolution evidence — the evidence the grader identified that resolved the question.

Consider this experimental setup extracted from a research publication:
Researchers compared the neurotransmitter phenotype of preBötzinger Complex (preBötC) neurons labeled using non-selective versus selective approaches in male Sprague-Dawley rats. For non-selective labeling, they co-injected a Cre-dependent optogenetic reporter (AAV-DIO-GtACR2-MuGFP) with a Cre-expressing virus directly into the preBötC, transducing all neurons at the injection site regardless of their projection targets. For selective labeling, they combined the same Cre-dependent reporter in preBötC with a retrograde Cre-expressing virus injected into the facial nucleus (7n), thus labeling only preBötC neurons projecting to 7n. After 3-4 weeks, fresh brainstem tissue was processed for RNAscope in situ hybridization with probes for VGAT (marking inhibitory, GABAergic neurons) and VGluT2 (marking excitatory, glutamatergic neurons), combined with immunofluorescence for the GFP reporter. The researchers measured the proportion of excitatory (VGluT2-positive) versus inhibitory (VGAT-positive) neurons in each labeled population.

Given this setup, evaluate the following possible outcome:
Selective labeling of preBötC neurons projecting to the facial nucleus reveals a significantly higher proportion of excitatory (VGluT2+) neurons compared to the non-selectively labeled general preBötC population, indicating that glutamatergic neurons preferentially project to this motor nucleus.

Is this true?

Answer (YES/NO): NO